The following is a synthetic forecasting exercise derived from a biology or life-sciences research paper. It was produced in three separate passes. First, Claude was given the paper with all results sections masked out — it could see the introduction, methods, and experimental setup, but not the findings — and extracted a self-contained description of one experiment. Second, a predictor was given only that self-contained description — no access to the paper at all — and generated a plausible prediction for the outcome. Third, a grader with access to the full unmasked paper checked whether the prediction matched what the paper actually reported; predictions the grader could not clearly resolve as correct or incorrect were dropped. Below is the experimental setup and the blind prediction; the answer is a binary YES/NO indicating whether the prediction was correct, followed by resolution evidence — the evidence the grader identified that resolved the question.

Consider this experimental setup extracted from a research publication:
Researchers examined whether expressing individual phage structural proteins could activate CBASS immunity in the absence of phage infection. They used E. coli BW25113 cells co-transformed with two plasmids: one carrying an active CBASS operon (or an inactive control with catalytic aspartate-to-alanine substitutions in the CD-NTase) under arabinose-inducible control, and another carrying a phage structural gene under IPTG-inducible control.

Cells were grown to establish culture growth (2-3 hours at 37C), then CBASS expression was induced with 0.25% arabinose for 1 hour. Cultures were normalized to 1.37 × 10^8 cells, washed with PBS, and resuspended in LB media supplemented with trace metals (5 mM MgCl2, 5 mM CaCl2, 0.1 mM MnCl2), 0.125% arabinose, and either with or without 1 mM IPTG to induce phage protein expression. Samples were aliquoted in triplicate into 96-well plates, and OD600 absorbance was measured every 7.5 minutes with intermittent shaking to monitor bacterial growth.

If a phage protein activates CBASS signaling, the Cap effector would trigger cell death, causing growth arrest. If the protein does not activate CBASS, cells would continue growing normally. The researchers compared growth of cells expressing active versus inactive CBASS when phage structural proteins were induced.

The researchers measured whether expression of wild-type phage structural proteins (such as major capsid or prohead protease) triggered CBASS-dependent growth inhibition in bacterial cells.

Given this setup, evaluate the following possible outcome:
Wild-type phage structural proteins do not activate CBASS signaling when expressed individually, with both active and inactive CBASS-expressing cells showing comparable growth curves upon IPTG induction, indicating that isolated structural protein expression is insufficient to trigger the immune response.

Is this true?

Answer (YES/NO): NO